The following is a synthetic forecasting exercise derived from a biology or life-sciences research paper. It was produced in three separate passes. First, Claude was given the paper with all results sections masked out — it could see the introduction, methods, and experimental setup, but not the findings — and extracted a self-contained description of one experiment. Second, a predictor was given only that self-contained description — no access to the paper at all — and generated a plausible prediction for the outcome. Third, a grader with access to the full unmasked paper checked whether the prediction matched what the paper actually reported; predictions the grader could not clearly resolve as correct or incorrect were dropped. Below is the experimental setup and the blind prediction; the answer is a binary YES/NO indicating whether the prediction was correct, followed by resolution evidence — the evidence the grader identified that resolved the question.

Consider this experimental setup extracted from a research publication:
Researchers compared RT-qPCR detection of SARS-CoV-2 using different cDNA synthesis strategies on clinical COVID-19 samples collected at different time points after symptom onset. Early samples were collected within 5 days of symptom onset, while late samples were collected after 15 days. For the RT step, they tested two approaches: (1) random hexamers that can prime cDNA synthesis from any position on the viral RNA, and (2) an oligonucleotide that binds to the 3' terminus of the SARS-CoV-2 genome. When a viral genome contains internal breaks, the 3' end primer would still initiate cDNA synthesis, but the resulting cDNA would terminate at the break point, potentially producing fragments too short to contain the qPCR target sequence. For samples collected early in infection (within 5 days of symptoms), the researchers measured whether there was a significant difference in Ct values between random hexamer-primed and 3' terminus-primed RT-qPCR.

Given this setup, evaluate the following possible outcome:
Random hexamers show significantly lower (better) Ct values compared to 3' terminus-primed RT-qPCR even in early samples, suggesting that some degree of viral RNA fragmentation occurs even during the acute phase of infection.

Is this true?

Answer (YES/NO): NO